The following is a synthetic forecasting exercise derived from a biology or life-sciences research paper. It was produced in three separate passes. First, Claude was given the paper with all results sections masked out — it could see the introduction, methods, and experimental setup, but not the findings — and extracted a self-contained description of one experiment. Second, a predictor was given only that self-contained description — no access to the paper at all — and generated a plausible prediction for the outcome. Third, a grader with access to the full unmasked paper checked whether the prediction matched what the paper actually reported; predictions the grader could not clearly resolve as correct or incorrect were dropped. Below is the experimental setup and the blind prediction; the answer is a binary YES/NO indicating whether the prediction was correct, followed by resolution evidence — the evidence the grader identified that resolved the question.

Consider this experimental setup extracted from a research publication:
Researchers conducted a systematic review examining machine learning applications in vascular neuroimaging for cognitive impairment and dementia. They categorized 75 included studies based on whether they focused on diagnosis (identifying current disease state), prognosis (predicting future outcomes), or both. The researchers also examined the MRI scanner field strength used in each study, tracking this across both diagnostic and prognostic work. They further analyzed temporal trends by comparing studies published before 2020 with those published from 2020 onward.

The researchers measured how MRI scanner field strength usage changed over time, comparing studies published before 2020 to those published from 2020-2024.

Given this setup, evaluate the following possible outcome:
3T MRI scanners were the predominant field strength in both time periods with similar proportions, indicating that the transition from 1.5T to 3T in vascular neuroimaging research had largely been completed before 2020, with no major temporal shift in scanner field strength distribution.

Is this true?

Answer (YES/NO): NO